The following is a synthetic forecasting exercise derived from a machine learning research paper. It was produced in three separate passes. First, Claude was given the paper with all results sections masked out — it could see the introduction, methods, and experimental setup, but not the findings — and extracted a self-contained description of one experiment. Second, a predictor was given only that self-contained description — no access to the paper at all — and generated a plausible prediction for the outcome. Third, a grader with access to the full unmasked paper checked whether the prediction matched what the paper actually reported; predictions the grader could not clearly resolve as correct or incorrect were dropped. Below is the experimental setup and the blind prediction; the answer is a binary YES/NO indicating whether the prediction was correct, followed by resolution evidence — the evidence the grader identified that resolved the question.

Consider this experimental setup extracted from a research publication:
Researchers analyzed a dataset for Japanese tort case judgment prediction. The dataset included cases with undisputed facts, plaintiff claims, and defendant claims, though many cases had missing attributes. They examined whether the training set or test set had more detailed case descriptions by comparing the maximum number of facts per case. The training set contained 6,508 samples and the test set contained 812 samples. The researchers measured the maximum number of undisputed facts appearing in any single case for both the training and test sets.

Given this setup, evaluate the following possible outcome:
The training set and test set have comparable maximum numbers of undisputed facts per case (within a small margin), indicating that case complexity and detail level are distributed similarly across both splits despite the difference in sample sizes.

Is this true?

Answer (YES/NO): NO